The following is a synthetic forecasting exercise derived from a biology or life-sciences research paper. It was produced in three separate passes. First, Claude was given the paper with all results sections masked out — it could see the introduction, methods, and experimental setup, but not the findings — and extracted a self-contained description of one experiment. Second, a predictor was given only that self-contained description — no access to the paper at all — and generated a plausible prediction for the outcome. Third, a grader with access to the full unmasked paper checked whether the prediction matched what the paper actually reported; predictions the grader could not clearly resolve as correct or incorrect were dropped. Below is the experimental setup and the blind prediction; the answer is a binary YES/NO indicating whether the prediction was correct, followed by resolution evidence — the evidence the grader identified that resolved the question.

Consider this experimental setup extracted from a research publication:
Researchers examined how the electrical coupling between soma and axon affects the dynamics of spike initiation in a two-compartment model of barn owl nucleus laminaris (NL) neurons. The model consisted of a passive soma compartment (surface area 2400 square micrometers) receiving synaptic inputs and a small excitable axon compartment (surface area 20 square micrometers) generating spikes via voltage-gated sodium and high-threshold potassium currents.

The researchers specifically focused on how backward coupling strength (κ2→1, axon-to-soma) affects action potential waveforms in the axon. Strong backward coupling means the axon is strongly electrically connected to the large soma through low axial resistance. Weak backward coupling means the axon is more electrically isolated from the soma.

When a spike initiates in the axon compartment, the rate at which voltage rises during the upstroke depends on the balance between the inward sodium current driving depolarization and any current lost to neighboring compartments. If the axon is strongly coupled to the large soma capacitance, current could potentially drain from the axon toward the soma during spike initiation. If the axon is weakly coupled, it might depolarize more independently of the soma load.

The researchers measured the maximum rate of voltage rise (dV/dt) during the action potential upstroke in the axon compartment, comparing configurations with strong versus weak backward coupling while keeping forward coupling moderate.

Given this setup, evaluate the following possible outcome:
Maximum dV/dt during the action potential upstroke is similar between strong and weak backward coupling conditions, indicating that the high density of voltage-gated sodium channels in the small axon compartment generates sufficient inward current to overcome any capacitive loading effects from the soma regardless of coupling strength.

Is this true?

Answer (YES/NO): NO